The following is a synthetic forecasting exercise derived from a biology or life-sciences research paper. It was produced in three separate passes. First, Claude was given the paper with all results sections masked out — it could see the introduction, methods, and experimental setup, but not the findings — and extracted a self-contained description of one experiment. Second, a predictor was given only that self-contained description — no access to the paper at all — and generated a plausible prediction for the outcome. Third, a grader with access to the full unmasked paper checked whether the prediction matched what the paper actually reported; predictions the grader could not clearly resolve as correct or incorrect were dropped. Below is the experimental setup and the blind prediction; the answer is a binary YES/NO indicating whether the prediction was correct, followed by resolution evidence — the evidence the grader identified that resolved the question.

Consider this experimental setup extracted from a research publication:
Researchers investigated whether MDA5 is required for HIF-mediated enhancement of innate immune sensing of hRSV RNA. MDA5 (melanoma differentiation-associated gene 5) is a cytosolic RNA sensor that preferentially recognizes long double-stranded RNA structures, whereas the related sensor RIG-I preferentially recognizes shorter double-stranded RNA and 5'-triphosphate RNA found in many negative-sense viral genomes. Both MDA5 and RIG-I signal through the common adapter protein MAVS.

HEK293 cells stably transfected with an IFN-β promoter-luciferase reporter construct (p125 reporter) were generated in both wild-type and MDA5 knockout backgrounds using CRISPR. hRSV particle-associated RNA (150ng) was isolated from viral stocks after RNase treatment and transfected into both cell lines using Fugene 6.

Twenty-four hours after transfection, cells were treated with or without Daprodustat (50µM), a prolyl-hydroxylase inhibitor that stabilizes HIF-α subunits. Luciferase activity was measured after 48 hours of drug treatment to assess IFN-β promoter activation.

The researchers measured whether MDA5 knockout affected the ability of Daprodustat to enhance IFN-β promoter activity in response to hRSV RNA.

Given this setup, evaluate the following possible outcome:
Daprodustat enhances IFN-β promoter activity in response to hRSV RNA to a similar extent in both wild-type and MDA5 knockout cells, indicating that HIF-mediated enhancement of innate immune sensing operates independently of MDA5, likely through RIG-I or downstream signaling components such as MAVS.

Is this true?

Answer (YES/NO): YES